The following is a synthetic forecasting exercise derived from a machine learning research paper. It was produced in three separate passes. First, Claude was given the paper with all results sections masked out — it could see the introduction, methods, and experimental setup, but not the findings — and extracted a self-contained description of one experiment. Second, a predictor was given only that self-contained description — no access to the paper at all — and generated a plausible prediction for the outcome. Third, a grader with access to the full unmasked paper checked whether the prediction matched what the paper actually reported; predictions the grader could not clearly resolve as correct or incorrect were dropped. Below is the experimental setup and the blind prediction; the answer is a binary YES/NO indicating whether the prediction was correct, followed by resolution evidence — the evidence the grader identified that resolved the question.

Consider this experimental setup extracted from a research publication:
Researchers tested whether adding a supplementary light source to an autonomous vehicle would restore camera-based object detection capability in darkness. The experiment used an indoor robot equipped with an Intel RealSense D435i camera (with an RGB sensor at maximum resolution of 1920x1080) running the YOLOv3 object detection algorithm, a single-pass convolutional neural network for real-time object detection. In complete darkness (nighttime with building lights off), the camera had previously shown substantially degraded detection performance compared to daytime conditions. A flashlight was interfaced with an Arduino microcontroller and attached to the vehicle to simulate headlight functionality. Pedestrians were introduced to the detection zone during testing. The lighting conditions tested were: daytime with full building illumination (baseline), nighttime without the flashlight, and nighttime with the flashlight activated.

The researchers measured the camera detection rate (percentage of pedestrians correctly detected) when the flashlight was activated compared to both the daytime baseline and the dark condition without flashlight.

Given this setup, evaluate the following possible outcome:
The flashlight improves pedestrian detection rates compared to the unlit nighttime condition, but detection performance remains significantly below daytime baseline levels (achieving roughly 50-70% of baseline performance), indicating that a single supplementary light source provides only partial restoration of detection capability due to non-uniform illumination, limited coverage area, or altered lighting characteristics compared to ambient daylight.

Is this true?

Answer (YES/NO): NO